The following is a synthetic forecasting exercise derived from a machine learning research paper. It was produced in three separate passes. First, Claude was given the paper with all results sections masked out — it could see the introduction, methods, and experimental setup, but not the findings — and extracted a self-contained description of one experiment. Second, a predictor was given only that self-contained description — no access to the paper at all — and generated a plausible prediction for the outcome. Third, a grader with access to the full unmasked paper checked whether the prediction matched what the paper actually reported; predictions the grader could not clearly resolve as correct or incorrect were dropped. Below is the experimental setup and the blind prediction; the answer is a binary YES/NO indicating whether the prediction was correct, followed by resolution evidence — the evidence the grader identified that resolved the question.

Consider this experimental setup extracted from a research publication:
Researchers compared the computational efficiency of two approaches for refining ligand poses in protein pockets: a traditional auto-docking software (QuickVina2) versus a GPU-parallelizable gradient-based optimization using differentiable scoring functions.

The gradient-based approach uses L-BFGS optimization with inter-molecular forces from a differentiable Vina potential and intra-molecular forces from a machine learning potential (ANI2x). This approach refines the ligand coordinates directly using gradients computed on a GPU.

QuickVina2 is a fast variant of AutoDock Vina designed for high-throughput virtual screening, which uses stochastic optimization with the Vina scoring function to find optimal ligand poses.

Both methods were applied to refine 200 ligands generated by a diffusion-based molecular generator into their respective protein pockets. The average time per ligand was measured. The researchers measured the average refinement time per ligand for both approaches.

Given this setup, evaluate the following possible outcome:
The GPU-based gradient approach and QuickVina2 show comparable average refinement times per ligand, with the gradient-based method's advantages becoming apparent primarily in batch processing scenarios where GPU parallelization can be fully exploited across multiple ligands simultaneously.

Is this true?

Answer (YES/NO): NO